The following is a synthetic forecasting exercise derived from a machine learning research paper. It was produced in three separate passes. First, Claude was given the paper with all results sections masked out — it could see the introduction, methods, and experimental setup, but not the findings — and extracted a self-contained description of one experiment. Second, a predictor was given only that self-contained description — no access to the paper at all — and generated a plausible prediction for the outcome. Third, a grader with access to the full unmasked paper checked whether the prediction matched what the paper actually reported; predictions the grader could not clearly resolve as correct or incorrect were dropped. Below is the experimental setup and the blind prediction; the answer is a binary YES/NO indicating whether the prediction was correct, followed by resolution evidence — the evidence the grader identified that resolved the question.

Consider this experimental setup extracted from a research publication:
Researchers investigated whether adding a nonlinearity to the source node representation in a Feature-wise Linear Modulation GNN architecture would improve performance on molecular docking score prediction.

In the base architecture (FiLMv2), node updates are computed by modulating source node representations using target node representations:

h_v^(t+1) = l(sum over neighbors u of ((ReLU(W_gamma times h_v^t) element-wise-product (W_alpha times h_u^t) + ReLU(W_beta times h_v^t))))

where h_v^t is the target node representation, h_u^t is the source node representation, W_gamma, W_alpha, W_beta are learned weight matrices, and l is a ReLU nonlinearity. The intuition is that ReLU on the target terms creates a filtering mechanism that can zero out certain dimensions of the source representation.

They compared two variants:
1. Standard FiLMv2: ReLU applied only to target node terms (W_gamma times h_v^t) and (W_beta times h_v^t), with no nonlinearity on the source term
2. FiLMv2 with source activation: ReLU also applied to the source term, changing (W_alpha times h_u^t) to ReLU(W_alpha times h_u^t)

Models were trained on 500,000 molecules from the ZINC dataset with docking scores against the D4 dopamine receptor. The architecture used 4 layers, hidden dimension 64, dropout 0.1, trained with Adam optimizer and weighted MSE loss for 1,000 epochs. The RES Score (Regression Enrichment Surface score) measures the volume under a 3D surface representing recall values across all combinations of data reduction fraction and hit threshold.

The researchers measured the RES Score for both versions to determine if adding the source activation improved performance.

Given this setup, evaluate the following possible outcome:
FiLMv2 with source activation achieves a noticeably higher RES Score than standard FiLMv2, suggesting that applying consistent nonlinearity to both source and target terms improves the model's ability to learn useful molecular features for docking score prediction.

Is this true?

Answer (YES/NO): NO